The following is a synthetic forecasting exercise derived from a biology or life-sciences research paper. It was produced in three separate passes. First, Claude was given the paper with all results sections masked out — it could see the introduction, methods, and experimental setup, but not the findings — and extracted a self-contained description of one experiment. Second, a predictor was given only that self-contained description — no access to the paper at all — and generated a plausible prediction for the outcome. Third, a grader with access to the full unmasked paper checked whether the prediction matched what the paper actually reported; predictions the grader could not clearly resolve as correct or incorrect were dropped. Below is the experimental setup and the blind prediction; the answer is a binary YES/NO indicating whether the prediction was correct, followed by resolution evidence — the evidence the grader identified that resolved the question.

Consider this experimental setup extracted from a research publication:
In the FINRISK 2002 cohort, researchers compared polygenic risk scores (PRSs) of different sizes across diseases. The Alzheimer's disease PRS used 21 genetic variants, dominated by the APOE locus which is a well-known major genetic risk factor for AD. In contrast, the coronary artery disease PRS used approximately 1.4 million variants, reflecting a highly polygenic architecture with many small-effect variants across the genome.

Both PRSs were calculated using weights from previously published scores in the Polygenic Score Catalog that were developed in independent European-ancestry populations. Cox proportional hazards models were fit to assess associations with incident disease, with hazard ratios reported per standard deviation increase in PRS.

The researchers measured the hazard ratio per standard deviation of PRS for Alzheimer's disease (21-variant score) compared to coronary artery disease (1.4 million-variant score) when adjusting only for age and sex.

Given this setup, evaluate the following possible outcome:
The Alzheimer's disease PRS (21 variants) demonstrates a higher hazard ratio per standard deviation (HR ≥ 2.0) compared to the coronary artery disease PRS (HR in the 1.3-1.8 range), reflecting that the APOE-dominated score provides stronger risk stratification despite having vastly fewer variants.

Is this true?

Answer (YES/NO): NO